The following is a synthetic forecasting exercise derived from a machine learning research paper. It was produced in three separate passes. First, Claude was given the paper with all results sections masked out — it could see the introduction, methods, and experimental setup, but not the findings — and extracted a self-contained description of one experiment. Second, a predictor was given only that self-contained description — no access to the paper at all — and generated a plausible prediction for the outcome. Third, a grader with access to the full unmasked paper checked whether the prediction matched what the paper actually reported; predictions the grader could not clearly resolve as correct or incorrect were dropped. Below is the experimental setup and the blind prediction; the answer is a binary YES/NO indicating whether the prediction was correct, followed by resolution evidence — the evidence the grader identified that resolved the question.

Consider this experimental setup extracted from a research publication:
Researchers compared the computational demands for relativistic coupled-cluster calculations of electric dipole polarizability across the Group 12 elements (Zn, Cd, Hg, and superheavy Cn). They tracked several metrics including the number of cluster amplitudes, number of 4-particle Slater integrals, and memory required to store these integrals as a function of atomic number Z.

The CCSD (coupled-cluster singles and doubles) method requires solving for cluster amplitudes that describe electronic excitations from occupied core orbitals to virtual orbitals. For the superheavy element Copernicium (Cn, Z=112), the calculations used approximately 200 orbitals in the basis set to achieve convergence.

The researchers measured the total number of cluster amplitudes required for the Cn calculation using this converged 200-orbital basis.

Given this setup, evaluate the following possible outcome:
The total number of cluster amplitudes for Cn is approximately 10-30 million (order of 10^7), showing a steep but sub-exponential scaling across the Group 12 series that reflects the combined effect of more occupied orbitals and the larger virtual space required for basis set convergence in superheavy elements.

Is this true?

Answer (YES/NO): NO